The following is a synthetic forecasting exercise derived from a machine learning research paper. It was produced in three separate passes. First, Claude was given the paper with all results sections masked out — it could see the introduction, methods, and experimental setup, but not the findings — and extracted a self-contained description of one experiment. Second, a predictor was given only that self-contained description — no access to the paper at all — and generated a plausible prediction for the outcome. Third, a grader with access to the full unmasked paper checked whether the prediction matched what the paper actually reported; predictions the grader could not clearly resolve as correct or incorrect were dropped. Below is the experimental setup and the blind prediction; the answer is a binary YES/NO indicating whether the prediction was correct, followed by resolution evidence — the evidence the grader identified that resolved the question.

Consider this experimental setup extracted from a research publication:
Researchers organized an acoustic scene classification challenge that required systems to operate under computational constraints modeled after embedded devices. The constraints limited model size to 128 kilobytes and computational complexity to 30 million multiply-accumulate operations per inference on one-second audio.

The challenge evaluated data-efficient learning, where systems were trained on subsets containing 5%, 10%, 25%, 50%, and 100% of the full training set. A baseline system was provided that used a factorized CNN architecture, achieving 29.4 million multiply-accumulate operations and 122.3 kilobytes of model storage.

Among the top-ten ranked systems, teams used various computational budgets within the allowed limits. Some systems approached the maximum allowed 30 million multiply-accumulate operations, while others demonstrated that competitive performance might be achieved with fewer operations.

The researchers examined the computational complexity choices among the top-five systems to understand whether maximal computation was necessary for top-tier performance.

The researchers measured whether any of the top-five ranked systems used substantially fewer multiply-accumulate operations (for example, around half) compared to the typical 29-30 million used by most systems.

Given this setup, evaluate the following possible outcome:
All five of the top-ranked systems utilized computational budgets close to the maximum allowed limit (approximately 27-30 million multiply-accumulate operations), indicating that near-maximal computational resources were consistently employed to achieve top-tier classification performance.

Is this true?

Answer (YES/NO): NO